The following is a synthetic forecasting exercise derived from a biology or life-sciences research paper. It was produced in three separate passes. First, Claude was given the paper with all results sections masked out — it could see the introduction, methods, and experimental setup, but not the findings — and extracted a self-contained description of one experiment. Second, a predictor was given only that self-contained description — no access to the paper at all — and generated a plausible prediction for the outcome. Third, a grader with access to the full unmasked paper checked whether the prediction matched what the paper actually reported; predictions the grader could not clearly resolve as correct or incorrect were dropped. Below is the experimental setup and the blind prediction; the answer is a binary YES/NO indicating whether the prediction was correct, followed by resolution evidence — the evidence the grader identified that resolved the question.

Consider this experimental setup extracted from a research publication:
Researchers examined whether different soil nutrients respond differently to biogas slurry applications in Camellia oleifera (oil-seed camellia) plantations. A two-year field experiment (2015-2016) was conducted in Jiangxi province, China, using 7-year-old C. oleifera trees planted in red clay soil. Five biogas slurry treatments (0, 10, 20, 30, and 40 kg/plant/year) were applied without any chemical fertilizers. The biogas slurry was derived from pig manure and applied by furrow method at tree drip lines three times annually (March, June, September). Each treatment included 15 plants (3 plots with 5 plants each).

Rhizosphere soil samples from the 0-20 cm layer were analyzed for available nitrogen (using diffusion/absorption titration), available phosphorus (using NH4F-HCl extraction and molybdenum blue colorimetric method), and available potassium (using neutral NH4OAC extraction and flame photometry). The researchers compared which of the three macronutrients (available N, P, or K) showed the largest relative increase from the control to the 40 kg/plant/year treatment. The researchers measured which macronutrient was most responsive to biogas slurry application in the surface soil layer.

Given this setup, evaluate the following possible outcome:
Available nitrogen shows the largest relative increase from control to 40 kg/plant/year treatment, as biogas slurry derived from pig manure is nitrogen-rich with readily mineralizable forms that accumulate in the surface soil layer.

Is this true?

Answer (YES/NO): YES